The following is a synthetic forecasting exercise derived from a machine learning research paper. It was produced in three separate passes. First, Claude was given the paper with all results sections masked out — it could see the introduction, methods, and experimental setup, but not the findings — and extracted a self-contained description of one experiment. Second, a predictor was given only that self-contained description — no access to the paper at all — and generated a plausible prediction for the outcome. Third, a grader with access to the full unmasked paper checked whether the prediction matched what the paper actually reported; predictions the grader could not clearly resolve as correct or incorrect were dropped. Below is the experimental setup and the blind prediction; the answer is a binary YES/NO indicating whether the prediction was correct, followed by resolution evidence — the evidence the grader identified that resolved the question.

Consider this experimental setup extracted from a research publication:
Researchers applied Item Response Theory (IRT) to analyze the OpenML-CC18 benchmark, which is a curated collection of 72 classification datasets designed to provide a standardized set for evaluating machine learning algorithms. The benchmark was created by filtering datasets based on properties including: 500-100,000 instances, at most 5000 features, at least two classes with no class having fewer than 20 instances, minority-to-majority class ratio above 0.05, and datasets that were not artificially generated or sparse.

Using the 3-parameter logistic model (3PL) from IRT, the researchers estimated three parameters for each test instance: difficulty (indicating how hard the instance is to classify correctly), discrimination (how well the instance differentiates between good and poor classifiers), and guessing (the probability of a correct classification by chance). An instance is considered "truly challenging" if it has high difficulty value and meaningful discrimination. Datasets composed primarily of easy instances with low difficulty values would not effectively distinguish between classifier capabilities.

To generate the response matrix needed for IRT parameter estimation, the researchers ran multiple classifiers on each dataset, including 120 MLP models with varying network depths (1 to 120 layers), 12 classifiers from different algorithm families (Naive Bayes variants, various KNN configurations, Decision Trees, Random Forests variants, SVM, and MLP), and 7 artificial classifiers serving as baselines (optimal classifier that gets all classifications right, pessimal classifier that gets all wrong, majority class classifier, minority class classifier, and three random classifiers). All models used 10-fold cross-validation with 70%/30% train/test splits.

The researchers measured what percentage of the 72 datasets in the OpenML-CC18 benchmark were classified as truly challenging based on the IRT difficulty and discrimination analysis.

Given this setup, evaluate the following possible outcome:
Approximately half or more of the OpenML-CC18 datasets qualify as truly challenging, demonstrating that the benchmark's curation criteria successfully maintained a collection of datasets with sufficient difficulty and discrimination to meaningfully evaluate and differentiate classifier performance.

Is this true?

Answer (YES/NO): NO